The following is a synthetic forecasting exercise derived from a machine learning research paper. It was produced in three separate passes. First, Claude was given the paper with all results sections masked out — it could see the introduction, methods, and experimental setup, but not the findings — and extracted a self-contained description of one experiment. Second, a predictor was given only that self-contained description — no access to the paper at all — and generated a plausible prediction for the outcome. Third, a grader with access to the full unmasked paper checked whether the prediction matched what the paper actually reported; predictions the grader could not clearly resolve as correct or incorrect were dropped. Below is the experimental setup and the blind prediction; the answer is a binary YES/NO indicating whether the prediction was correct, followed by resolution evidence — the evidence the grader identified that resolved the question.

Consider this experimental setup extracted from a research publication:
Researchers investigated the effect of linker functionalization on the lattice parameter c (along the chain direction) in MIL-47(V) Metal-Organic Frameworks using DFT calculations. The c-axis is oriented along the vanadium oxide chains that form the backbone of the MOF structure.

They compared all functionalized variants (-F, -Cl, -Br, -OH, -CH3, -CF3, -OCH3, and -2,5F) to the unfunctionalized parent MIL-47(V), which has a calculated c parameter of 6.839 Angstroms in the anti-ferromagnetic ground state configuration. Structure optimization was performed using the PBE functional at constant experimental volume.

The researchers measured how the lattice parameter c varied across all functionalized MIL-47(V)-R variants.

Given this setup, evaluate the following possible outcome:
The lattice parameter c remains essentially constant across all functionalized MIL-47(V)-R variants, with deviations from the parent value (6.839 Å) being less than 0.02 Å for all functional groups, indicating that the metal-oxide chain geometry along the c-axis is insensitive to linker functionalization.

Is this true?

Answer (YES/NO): NO